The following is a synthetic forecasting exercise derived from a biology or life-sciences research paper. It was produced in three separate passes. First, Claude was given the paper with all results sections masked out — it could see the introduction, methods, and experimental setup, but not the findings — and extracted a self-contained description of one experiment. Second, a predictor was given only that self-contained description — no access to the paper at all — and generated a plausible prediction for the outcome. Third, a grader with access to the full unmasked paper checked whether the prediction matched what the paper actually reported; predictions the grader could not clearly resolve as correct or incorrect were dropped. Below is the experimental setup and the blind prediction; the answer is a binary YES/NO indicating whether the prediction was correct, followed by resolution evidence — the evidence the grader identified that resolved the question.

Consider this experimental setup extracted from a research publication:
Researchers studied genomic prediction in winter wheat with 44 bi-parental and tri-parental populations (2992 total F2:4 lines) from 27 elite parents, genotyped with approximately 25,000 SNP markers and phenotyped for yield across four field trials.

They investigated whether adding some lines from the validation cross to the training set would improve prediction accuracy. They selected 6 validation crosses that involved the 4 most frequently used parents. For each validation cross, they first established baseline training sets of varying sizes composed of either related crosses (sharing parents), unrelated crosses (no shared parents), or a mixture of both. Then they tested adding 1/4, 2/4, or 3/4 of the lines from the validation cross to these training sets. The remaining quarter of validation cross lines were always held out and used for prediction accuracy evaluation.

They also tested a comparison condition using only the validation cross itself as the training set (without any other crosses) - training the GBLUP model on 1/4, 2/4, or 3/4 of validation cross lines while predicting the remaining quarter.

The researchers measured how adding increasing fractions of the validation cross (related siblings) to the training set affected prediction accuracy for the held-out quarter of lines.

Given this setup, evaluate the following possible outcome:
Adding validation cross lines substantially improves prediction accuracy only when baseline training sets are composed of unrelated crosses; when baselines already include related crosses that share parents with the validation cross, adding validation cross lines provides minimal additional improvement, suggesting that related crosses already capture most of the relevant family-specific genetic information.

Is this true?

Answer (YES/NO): NO